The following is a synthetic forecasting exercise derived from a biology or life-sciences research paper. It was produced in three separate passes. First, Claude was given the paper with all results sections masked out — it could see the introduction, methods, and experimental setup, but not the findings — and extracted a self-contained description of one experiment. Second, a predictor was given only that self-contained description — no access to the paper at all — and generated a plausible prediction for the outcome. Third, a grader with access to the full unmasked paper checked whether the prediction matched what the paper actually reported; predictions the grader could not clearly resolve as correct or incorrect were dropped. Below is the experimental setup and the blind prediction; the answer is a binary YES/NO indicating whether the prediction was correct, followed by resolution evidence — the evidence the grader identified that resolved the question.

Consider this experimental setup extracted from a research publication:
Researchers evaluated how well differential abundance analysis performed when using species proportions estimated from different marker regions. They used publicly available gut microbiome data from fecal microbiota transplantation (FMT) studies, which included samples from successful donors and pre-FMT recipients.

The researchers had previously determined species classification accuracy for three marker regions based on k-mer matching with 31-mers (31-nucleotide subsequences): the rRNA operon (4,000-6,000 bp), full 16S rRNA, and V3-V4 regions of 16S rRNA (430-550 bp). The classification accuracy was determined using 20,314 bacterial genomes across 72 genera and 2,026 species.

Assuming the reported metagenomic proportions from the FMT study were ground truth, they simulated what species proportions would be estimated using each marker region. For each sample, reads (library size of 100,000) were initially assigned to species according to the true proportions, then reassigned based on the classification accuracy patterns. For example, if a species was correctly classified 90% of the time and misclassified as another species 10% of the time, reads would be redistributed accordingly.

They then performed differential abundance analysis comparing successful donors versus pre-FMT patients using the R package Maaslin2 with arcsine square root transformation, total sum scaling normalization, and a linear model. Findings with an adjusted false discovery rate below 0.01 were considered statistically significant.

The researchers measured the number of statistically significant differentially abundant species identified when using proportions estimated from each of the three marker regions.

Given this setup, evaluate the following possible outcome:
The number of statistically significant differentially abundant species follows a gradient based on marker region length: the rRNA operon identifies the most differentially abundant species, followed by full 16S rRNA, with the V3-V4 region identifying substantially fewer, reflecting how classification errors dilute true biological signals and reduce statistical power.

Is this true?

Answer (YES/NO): NO